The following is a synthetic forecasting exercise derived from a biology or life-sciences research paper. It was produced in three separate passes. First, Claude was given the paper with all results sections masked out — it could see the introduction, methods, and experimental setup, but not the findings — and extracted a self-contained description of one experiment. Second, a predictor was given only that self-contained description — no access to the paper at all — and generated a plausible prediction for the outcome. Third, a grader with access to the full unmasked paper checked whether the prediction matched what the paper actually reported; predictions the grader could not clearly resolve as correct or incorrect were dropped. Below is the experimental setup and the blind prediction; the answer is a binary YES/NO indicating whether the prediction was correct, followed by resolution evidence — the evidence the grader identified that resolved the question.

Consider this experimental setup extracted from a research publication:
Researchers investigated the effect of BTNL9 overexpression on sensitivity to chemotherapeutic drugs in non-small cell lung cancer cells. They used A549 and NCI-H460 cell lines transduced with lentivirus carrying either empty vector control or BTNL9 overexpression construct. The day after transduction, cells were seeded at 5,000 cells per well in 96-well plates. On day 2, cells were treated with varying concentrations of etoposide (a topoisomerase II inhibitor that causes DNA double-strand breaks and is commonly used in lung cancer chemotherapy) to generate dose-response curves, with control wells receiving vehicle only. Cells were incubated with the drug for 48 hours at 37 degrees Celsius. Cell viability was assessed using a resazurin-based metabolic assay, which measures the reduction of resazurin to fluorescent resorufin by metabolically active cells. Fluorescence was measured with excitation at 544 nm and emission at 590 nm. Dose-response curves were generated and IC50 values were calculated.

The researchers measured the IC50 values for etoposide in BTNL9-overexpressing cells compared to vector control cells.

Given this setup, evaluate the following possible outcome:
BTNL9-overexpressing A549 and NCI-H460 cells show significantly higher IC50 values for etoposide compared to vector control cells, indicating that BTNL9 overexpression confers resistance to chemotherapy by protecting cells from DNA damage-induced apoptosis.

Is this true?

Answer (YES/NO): NO